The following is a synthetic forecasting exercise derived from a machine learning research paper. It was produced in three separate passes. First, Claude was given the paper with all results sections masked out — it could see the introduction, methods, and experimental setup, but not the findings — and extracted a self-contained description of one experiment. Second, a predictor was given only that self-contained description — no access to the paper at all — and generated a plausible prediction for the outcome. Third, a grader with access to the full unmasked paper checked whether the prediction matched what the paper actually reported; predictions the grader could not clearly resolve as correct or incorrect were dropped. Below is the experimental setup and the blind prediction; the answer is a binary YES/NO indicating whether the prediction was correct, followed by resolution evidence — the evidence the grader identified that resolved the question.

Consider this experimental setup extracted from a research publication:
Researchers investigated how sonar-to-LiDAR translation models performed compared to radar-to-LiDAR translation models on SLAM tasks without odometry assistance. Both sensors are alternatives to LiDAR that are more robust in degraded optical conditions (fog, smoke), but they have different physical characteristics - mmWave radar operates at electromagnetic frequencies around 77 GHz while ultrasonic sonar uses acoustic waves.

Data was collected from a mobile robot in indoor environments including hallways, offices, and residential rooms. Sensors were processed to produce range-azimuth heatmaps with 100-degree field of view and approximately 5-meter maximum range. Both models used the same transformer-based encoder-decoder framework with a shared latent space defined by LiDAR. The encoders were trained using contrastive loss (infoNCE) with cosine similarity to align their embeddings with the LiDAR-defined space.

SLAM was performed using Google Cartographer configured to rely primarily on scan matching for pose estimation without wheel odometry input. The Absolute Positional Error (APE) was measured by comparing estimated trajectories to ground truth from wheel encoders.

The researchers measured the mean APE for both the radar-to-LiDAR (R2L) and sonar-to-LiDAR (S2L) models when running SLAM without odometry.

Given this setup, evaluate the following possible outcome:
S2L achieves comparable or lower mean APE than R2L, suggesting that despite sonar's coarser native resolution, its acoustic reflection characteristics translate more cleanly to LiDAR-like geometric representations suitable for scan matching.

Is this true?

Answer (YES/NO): NO